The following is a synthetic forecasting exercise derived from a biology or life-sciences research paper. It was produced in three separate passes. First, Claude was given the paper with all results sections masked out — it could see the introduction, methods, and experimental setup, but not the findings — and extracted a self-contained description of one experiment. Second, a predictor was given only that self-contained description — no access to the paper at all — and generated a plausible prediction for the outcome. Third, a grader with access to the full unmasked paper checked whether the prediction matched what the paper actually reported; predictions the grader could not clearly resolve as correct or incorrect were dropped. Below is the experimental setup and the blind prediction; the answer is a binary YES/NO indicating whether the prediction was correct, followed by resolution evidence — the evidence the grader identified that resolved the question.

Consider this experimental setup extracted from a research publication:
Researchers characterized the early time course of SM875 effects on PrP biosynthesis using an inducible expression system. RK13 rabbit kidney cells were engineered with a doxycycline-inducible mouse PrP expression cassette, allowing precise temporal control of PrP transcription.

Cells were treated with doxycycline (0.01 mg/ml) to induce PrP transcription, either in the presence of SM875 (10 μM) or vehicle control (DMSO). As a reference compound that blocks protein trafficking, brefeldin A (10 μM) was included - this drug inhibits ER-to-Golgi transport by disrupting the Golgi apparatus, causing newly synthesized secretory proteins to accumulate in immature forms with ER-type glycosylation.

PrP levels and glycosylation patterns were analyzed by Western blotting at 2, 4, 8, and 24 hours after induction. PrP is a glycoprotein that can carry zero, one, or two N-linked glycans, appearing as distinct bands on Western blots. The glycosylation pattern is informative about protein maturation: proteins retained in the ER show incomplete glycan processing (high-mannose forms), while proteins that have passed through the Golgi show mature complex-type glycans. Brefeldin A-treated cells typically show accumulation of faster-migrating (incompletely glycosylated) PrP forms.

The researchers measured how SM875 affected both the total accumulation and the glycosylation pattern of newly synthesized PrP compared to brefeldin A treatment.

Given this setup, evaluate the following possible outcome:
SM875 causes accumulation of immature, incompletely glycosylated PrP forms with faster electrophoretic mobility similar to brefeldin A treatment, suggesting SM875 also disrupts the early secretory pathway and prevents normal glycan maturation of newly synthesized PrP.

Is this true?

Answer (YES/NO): YES